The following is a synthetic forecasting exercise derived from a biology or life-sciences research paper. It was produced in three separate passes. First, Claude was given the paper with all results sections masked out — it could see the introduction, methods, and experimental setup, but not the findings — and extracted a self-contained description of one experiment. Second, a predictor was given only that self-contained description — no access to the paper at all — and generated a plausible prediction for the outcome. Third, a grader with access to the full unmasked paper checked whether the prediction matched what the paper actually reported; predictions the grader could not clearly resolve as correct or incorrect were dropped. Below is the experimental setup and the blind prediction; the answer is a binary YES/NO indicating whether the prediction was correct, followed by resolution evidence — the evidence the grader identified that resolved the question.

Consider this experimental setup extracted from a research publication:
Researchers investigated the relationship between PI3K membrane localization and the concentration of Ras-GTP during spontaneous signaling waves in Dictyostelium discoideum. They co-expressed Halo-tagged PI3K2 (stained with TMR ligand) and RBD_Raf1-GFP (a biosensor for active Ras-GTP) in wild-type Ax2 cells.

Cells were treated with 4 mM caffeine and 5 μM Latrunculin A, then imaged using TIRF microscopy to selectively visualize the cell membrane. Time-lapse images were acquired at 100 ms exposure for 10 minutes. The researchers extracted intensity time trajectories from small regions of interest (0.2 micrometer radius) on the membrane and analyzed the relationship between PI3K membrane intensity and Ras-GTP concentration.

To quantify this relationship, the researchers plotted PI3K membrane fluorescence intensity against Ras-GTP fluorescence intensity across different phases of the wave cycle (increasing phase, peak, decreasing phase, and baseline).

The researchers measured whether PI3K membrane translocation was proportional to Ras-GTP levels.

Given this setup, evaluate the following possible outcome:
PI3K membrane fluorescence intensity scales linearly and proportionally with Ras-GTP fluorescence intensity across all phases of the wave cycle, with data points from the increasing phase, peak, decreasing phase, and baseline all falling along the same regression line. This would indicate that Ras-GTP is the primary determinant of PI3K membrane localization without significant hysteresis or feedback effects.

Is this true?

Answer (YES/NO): YES